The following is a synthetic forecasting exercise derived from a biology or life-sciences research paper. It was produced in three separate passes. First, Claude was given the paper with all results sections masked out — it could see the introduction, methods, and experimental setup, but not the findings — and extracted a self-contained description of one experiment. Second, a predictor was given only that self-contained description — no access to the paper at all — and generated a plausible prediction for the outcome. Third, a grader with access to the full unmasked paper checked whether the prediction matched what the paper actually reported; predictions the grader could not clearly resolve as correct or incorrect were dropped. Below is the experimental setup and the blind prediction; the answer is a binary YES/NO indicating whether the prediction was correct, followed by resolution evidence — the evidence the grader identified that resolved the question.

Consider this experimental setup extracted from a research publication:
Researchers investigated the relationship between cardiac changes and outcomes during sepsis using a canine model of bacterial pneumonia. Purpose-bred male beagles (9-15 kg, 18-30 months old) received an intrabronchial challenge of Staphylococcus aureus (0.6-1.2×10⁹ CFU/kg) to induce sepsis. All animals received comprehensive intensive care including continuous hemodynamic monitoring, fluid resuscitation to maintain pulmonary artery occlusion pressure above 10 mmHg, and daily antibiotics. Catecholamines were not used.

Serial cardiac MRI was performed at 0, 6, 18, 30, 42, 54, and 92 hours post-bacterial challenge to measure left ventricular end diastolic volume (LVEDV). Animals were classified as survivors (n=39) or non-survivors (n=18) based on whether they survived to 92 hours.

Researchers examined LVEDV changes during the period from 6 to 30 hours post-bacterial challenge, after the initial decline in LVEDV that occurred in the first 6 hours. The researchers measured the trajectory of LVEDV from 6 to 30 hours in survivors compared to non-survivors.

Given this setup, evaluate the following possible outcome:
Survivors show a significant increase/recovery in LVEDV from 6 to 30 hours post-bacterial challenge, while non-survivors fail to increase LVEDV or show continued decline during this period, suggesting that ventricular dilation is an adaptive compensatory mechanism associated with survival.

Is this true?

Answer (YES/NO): NO